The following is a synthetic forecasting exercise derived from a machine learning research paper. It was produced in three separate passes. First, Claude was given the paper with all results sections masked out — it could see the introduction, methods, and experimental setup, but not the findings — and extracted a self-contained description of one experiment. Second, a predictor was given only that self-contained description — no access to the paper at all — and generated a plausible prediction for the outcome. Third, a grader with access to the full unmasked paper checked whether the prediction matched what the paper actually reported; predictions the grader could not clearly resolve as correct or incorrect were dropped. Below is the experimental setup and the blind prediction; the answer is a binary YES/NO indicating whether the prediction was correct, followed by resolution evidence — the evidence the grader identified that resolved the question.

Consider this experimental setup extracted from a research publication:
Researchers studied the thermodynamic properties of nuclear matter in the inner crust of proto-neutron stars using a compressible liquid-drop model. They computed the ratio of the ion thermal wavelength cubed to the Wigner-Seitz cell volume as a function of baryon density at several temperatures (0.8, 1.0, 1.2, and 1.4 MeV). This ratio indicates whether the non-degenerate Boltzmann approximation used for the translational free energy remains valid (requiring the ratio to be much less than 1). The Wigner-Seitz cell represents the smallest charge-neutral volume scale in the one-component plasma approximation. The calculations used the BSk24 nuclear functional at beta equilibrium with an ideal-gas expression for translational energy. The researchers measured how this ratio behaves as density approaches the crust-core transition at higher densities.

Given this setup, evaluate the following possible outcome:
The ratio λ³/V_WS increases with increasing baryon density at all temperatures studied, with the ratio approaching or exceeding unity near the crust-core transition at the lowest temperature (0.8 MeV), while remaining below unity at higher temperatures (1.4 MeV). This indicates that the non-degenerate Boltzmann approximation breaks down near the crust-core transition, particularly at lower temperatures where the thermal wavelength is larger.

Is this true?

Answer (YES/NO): NO